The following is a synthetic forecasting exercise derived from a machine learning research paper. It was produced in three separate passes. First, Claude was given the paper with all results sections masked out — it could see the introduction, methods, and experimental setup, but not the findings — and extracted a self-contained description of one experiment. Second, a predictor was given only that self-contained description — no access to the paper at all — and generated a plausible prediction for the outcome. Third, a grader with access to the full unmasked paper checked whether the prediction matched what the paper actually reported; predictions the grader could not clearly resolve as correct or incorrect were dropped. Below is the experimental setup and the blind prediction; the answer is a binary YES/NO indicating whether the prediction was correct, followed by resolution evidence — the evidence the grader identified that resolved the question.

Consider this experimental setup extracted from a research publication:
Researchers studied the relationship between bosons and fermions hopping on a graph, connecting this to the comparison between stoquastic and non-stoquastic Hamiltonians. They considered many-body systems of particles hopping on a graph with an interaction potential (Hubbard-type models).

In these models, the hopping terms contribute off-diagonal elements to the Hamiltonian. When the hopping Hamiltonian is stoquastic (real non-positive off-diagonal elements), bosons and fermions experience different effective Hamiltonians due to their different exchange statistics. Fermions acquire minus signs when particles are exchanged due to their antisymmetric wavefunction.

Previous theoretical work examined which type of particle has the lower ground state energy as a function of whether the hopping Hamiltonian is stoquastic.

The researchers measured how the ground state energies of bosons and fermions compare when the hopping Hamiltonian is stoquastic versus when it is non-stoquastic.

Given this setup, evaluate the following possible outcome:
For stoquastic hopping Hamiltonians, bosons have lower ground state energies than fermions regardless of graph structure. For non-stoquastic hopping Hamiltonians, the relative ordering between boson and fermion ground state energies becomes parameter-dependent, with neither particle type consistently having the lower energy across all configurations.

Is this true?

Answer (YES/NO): YES